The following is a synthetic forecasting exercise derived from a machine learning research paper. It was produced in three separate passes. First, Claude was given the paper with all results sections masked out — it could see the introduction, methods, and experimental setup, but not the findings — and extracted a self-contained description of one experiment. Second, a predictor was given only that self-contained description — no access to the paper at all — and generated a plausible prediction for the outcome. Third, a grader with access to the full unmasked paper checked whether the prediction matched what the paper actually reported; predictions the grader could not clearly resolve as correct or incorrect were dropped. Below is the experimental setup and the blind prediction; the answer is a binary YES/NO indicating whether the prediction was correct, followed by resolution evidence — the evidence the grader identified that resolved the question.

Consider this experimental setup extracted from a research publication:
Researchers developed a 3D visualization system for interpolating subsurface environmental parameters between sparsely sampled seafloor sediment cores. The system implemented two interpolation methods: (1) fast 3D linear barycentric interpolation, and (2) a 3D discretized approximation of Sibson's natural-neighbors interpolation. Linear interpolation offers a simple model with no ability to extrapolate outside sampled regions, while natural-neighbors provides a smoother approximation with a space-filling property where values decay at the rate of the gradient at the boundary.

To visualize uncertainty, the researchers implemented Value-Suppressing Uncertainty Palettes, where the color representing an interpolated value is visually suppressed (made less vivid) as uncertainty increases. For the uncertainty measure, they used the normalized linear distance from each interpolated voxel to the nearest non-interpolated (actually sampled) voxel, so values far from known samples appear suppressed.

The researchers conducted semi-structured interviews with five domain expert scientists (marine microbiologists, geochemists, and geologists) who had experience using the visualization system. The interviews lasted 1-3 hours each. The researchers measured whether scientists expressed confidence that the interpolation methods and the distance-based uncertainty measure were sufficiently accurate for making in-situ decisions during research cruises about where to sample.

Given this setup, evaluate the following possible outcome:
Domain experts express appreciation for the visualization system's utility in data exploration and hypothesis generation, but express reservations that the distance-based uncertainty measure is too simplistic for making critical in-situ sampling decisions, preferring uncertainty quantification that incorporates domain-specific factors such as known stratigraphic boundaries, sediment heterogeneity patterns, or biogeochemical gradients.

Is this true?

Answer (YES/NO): NO